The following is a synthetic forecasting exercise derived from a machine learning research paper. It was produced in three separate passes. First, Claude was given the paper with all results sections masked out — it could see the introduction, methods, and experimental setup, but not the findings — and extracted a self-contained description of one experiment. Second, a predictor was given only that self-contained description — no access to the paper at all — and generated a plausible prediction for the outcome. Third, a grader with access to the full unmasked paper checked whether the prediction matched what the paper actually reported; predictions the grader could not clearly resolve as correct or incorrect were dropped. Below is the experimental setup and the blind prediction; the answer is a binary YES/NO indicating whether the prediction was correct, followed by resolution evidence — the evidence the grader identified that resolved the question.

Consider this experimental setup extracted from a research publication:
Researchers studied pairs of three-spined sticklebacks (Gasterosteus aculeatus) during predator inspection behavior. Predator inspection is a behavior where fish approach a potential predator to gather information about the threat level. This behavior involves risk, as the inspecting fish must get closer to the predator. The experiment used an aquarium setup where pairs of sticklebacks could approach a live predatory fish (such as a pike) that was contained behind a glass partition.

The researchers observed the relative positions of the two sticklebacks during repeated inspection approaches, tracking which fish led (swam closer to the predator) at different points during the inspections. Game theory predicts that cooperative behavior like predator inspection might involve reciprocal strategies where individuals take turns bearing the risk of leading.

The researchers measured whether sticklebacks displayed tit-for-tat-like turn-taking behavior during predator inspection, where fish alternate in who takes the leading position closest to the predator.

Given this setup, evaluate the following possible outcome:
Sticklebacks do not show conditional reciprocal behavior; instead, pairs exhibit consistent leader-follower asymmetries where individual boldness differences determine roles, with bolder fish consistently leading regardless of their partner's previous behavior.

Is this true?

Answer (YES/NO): NO